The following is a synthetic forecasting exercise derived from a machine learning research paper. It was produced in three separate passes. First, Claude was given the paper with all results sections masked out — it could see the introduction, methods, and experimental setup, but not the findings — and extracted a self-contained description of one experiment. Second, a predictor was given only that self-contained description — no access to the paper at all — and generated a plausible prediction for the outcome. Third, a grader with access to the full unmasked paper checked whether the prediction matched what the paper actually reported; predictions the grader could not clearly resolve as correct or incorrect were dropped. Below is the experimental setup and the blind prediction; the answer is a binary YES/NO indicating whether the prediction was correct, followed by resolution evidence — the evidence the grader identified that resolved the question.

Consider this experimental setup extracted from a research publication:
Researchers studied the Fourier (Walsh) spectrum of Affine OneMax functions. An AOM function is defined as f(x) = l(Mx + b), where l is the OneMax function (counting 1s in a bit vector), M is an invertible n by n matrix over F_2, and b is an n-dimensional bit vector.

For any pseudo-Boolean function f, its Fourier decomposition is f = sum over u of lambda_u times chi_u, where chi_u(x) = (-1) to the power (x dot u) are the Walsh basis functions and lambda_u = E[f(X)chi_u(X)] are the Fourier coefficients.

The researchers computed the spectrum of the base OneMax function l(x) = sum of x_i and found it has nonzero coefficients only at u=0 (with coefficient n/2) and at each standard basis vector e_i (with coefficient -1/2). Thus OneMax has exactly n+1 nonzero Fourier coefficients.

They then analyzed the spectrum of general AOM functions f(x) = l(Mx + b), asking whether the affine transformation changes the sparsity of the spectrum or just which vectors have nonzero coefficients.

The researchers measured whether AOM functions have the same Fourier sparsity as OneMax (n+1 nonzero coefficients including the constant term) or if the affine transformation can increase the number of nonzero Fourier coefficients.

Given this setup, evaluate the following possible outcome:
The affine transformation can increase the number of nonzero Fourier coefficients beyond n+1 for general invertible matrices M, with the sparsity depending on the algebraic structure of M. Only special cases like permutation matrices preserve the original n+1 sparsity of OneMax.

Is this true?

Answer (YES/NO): NO